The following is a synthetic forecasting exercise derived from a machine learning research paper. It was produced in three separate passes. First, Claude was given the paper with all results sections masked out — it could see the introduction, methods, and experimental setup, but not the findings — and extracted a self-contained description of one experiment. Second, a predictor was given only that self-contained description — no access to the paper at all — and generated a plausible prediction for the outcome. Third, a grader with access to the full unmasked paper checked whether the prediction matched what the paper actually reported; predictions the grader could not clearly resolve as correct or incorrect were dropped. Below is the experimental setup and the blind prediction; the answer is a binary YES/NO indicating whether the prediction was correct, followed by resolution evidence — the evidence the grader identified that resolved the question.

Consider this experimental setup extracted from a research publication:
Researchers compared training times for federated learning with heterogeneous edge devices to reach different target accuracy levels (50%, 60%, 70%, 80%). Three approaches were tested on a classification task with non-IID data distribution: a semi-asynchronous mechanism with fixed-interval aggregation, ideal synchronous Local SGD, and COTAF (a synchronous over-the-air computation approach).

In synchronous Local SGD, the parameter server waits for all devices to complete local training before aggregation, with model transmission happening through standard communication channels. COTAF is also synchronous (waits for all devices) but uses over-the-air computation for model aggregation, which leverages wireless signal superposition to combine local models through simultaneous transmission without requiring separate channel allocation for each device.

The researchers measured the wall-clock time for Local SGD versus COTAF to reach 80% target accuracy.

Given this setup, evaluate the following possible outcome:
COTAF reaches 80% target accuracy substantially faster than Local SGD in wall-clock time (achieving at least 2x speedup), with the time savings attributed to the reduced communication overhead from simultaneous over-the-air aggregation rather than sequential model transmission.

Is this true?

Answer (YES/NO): NO